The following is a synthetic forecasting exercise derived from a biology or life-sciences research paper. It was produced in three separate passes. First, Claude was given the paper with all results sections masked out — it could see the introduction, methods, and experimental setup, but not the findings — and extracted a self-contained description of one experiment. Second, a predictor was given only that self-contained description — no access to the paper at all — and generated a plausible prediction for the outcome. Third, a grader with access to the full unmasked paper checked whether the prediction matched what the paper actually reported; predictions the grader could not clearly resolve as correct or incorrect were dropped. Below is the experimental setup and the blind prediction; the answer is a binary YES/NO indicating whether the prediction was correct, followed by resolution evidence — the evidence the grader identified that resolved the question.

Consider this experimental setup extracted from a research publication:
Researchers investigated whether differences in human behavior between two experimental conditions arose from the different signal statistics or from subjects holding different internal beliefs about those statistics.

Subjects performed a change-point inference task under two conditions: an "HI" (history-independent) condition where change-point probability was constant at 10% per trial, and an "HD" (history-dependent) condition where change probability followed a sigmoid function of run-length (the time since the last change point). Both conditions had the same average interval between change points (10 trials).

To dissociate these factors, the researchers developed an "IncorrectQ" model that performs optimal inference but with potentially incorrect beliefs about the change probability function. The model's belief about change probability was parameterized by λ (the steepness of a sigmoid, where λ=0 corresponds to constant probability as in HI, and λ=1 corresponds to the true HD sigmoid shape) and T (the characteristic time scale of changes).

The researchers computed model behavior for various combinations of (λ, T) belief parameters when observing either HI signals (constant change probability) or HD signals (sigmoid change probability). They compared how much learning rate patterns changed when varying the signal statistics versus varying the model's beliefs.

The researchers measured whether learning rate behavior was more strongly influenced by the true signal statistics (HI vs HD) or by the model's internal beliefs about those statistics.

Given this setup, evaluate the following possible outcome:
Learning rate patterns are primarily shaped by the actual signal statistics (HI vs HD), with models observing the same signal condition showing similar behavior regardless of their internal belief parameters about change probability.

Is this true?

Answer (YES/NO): NO